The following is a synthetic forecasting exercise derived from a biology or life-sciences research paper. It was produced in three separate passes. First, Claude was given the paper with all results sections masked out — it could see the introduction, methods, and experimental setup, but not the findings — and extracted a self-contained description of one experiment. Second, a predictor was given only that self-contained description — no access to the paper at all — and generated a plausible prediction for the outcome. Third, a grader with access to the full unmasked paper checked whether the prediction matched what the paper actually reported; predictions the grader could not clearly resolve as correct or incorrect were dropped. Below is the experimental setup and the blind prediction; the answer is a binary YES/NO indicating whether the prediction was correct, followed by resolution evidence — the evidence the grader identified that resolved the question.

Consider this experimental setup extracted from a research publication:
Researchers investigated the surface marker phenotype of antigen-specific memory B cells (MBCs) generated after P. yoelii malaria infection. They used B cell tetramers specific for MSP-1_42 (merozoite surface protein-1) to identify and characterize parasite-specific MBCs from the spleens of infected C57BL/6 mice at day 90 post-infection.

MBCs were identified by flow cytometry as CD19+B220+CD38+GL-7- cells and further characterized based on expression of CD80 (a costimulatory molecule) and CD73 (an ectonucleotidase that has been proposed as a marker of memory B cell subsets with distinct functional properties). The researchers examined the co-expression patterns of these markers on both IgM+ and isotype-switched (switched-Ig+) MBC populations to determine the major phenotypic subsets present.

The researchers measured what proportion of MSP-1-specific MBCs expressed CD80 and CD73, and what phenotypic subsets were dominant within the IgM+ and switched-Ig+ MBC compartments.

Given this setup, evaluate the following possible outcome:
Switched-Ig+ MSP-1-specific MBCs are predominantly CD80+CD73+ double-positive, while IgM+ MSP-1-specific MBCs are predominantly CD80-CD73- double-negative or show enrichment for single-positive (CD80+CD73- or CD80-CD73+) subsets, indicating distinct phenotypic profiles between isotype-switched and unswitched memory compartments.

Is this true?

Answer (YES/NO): NO